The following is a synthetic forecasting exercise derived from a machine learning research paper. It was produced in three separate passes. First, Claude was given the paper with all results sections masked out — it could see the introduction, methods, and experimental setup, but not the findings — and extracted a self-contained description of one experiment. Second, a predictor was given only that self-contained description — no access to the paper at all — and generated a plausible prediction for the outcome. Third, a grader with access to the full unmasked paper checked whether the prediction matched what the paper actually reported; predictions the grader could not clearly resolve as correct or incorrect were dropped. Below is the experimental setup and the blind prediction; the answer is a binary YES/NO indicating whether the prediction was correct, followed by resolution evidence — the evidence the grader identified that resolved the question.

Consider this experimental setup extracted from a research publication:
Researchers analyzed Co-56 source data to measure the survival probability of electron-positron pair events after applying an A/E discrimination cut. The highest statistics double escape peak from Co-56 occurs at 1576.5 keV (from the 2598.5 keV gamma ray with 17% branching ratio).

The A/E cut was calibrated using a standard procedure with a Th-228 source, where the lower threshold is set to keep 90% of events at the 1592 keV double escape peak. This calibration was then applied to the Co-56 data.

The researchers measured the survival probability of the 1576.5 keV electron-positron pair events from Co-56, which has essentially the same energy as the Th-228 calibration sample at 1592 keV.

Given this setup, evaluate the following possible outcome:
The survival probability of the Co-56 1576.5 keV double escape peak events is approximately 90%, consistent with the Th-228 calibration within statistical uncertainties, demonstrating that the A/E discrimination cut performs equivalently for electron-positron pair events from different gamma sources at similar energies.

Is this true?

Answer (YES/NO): NO